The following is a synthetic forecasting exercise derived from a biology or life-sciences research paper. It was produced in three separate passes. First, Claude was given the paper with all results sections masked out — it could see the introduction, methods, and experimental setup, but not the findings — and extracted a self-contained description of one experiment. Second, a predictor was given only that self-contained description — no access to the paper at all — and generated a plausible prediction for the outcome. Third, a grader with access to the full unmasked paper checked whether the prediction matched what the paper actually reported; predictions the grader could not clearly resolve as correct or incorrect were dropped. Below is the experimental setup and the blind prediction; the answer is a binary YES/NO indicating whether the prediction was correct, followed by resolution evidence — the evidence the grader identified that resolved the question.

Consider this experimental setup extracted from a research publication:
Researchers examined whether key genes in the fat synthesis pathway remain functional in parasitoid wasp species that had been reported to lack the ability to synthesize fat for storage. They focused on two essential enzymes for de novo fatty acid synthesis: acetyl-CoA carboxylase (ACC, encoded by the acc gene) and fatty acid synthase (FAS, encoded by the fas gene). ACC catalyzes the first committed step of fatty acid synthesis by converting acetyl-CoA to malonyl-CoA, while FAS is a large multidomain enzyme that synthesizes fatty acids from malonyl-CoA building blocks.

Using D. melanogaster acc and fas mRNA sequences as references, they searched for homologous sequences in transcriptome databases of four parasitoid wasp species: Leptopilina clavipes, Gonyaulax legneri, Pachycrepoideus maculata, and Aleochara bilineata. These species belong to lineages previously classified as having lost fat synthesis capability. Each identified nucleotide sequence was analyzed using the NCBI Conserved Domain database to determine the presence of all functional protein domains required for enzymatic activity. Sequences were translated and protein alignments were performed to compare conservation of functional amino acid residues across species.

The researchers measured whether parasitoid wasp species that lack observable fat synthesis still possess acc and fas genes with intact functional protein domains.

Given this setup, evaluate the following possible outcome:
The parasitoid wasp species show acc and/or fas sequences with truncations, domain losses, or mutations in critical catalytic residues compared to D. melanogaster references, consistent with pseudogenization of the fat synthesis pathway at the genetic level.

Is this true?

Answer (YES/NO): NO